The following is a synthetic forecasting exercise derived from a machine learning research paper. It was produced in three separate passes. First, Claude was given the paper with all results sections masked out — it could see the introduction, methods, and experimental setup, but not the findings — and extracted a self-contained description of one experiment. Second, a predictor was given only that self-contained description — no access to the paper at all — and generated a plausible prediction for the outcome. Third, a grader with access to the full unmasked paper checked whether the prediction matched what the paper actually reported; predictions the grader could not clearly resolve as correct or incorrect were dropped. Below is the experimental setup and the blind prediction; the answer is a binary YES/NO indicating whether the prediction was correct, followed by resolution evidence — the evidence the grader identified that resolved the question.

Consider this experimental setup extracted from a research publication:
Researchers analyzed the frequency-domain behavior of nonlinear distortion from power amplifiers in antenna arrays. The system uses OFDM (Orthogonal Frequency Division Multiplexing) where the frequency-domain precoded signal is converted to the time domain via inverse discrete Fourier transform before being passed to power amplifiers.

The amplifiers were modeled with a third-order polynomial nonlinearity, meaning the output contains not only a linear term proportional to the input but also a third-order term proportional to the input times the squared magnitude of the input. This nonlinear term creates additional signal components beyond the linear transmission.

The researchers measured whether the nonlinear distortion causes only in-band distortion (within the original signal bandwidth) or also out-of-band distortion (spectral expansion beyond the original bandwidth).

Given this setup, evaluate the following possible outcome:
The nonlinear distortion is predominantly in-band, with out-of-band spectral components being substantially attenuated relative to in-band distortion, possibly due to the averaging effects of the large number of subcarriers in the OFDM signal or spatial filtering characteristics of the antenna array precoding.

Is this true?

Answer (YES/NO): NO